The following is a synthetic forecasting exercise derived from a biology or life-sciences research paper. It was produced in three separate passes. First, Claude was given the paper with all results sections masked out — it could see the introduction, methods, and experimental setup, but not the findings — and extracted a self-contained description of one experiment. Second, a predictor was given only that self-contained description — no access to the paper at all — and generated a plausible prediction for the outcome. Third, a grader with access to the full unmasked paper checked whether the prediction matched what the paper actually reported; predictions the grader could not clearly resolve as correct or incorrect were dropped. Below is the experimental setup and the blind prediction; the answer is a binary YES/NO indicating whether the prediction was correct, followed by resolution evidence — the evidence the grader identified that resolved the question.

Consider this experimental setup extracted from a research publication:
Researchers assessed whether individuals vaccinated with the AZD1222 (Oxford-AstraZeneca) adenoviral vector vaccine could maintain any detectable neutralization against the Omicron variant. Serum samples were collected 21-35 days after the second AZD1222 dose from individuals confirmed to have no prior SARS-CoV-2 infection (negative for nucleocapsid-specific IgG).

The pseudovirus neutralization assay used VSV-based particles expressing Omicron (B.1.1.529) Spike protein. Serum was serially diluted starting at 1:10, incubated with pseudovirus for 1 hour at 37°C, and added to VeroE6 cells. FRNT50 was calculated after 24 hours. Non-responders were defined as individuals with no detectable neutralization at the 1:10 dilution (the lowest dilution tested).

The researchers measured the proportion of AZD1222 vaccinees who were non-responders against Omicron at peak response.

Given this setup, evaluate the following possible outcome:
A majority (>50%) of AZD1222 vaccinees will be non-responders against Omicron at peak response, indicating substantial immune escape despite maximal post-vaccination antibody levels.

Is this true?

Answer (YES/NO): NO